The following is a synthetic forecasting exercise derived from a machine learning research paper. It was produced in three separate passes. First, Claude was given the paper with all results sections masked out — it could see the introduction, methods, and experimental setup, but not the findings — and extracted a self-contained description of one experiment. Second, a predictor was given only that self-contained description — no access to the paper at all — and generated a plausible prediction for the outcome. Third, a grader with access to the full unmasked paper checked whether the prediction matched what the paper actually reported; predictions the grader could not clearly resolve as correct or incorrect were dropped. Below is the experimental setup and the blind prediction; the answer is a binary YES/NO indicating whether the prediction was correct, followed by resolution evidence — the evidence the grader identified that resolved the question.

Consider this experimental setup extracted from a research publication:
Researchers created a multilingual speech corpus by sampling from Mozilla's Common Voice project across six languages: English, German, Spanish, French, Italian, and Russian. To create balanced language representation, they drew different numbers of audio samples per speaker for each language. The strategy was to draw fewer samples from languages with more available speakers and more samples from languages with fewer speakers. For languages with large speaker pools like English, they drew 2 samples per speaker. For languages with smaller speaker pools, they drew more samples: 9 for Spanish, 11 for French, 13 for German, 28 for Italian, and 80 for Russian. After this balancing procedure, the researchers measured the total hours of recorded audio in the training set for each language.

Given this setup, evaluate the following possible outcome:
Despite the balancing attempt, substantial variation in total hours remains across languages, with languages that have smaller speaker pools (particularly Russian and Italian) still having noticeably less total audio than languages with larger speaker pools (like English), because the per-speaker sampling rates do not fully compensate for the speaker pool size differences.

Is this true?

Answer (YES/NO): NO